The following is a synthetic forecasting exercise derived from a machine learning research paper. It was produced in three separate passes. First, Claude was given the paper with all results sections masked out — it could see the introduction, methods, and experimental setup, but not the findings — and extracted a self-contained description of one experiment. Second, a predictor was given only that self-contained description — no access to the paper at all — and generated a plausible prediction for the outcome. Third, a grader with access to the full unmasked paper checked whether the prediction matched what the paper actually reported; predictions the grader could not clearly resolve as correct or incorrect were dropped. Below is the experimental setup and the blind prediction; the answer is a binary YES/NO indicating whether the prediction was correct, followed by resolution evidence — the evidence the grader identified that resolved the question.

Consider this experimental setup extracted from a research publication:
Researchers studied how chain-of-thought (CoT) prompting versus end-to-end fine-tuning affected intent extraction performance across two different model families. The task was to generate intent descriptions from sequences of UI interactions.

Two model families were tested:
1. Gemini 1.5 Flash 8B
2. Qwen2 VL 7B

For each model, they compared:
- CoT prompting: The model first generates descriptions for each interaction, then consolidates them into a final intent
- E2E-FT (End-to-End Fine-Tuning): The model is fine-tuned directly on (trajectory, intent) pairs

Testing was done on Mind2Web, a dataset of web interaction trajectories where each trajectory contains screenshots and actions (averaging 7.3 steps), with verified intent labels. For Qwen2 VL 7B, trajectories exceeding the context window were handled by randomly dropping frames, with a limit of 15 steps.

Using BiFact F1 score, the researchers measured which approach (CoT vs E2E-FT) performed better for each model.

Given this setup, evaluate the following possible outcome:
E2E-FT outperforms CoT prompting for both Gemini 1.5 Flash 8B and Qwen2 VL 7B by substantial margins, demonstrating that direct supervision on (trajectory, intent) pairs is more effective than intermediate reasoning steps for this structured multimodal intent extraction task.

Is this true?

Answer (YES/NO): NO